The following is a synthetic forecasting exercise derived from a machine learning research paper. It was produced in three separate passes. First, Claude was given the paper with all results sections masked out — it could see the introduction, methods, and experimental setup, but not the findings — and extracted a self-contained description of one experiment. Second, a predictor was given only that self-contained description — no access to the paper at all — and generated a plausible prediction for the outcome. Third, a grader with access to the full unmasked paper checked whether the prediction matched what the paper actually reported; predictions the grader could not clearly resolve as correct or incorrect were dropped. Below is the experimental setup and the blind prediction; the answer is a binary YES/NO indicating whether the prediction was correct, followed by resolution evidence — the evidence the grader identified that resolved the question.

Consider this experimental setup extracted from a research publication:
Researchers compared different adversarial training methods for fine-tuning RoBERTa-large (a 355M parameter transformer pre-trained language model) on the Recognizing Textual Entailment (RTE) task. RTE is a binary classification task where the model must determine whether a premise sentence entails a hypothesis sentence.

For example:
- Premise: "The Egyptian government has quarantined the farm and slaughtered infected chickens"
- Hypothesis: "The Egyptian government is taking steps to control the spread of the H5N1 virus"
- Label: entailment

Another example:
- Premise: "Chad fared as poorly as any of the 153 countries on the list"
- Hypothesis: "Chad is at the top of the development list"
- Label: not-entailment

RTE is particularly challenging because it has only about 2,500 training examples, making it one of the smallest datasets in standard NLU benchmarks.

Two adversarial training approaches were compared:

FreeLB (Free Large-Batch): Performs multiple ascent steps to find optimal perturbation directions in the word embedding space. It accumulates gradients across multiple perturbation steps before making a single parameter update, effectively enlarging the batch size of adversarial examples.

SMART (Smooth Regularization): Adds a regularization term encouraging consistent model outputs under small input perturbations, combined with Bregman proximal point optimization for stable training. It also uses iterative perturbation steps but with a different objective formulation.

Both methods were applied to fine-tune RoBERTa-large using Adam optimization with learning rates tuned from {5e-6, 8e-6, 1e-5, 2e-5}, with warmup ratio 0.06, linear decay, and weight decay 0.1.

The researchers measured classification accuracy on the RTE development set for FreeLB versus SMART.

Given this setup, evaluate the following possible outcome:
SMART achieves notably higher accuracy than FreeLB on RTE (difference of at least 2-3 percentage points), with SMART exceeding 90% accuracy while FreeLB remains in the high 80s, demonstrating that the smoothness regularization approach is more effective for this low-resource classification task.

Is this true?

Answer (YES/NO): YES